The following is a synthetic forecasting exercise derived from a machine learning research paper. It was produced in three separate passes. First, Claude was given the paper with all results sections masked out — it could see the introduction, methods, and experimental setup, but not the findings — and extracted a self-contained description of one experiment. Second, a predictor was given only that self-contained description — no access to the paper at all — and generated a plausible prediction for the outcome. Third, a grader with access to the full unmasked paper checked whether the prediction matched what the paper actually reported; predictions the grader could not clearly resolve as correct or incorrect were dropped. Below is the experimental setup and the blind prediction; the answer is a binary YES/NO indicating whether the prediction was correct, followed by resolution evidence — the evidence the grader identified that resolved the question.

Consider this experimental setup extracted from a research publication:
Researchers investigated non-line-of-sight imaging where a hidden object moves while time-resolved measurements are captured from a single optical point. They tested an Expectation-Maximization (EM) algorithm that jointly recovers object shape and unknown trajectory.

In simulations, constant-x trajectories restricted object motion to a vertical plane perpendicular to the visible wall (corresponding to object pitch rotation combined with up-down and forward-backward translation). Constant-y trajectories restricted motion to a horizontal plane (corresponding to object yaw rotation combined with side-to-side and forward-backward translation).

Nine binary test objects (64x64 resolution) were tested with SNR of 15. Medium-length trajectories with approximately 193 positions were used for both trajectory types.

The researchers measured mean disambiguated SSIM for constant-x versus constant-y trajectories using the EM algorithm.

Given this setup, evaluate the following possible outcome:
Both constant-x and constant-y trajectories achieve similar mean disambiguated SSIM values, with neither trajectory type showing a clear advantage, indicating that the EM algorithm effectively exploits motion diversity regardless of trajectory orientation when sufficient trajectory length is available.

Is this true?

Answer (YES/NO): NO